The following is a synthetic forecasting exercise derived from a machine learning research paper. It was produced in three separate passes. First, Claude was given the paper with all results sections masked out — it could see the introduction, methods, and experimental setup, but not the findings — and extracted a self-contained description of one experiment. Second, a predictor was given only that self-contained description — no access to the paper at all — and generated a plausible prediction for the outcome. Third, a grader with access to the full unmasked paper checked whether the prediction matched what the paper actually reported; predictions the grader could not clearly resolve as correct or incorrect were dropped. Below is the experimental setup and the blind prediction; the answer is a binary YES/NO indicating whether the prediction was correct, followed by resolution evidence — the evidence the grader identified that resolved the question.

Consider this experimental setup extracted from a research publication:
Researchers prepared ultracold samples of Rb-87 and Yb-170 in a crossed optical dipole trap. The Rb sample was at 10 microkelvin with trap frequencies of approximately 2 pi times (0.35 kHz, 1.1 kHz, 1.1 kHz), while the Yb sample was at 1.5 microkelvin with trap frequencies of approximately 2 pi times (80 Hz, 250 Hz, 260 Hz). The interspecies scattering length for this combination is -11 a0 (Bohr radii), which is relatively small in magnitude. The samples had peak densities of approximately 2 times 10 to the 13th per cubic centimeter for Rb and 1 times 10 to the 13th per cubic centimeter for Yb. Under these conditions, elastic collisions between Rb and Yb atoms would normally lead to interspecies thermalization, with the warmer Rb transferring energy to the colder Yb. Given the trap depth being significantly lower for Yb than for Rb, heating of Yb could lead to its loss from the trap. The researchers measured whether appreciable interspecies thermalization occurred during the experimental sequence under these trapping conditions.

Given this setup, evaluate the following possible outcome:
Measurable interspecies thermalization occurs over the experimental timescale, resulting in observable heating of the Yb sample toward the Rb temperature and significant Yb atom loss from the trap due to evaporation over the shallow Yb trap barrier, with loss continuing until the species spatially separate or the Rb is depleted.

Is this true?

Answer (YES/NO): NO